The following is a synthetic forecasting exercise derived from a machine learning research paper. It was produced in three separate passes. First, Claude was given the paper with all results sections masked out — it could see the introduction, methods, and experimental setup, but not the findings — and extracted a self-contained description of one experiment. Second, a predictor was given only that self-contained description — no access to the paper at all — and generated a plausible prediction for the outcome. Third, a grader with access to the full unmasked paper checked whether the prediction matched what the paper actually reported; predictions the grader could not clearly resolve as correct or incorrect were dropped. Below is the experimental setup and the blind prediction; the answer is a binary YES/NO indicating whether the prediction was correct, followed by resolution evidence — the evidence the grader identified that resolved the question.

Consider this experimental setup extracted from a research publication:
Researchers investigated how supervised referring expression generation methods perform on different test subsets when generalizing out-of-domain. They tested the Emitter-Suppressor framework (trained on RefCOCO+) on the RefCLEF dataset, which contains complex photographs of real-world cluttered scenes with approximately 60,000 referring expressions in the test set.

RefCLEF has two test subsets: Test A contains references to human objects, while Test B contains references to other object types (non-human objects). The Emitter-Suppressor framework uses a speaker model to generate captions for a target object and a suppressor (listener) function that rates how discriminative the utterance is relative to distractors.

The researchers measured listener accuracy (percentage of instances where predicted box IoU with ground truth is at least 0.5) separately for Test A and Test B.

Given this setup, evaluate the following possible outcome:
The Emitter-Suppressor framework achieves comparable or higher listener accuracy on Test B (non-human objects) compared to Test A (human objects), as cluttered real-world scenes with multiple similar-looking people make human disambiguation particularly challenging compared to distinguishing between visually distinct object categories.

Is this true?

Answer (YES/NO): NO